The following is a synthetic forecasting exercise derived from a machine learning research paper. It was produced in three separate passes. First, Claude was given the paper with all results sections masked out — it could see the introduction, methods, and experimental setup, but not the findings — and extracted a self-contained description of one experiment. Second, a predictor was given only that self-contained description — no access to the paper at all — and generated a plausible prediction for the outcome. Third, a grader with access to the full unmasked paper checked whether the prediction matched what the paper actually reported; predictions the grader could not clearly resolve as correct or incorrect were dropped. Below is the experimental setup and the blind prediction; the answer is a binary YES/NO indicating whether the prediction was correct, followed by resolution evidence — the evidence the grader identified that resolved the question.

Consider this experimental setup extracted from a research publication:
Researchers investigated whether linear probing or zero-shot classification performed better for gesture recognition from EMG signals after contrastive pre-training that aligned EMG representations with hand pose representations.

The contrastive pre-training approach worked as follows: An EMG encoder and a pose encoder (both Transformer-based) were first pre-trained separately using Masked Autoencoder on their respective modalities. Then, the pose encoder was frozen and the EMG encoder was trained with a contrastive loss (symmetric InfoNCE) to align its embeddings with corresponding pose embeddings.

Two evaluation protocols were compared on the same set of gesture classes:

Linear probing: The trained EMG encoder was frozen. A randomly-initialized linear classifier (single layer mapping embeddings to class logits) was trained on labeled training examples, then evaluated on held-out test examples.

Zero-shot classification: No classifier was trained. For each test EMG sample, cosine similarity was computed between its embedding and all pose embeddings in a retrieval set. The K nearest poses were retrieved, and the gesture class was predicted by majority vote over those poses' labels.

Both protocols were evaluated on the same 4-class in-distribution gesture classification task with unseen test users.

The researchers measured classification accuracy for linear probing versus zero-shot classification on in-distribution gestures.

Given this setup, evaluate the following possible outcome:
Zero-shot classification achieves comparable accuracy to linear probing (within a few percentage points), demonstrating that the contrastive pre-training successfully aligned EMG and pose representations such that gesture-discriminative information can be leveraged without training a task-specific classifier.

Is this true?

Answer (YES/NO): YES